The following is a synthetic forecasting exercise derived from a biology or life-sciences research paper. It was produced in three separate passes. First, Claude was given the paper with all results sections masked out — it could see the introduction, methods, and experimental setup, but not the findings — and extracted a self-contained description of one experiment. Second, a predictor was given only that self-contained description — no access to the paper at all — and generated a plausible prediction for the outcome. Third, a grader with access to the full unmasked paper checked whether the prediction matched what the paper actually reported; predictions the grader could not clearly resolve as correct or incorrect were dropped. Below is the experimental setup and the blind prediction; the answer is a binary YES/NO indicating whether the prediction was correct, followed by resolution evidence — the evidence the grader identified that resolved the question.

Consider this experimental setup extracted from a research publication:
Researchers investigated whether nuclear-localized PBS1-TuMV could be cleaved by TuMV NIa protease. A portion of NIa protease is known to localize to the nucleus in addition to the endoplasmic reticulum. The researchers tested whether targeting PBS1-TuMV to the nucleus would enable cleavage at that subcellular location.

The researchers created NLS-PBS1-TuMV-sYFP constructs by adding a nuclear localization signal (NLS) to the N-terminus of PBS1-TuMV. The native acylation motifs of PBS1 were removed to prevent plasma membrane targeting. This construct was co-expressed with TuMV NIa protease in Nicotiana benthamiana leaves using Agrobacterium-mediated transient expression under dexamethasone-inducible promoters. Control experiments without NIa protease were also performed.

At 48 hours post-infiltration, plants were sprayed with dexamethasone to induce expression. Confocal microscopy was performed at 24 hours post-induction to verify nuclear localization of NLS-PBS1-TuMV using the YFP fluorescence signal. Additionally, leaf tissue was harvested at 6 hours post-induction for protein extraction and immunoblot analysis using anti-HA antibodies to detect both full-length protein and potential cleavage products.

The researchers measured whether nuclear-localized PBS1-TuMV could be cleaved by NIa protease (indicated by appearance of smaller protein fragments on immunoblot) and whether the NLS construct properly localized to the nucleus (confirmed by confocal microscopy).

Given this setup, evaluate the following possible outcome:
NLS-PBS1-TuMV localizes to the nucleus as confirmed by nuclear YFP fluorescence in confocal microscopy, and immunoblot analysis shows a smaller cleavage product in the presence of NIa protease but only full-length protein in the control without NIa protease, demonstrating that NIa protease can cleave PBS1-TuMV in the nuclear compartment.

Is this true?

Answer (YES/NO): YES